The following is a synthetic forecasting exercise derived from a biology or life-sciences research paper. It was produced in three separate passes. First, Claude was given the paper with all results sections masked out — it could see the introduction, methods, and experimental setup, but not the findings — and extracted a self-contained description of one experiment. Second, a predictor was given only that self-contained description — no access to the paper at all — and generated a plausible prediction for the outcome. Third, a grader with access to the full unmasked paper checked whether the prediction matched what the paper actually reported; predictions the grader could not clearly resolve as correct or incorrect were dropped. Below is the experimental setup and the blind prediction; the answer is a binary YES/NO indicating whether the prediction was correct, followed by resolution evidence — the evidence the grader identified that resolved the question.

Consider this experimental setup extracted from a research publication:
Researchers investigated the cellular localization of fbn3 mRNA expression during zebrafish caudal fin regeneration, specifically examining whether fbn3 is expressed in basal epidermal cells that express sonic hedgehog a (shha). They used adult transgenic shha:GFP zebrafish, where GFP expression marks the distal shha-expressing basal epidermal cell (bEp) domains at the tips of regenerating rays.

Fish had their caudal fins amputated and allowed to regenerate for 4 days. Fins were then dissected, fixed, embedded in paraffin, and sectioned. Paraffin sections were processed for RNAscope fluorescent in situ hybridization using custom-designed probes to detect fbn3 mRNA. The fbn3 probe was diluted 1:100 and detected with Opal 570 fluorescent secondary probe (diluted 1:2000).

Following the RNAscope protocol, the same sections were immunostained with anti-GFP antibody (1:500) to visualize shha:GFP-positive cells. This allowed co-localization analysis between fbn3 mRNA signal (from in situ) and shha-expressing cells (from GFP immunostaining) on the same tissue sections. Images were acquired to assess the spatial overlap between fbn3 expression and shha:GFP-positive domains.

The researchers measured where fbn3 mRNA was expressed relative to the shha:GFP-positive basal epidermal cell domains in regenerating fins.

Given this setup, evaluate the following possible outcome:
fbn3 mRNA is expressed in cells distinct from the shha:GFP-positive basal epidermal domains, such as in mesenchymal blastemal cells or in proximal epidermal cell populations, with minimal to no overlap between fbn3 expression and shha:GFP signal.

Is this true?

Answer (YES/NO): NO